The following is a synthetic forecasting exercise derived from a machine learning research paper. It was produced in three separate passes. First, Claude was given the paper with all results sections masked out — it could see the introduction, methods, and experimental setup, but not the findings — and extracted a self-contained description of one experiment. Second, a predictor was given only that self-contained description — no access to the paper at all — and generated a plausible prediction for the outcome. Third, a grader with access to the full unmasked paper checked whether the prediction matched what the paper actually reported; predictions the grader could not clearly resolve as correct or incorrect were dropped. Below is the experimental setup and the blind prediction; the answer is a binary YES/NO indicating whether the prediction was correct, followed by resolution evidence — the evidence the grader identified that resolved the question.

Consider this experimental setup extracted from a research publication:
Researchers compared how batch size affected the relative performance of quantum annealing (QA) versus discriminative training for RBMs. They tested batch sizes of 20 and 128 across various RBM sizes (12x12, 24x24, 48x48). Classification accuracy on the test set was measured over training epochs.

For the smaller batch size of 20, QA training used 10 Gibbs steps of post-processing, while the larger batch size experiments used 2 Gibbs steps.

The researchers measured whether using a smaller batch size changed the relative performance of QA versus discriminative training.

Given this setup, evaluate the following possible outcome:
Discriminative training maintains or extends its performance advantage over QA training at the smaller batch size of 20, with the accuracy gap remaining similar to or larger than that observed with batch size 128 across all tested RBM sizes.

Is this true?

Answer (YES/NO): NO